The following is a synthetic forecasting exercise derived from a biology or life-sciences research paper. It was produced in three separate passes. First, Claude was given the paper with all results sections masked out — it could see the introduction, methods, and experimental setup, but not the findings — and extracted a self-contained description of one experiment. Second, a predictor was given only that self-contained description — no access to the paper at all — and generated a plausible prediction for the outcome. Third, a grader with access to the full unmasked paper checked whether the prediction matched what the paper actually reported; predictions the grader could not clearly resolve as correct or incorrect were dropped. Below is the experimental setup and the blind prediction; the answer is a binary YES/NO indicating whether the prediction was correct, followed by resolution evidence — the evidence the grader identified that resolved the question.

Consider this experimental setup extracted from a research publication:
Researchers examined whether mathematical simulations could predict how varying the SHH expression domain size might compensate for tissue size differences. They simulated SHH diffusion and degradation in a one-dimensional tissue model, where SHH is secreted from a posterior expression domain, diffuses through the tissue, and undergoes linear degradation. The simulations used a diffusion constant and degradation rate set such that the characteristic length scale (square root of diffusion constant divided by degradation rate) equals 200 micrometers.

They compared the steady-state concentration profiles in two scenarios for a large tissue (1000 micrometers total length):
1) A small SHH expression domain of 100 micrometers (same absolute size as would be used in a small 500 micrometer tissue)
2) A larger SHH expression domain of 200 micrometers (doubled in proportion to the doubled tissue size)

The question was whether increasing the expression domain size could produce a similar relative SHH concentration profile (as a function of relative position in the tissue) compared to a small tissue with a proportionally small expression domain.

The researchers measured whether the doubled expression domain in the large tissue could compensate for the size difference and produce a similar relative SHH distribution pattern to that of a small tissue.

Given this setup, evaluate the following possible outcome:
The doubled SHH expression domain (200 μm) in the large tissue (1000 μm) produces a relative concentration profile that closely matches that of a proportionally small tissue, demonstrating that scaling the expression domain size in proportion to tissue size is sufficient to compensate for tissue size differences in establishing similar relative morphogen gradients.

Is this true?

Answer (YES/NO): NO